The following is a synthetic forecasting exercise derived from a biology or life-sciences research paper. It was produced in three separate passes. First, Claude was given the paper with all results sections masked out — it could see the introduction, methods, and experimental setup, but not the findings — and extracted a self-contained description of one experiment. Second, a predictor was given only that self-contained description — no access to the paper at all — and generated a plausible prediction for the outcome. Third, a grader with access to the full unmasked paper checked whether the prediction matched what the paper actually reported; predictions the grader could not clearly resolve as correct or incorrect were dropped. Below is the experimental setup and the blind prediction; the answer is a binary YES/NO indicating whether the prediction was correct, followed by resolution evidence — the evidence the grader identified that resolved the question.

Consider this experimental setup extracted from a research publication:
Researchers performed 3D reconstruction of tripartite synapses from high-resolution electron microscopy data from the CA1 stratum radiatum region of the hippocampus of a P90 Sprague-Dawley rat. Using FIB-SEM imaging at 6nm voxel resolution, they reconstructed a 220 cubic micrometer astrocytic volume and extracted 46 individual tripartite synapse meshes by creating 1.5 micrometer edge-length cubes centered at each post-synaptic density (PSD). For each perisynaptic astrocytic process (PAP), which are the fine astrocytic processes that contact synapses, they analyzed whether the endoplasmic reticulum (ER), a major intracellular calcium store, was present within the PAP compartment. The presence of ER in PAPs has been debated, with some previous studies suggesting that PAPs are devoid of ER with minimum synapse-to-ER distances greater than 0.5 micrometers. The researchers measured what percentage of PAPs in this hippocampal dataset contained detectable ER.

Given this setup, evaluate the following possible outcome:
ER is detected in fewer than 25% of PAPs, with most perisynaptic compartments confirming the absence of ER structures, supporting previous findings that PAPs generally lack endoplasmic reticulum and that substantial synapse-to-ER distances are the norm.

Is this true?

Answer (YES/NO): NO